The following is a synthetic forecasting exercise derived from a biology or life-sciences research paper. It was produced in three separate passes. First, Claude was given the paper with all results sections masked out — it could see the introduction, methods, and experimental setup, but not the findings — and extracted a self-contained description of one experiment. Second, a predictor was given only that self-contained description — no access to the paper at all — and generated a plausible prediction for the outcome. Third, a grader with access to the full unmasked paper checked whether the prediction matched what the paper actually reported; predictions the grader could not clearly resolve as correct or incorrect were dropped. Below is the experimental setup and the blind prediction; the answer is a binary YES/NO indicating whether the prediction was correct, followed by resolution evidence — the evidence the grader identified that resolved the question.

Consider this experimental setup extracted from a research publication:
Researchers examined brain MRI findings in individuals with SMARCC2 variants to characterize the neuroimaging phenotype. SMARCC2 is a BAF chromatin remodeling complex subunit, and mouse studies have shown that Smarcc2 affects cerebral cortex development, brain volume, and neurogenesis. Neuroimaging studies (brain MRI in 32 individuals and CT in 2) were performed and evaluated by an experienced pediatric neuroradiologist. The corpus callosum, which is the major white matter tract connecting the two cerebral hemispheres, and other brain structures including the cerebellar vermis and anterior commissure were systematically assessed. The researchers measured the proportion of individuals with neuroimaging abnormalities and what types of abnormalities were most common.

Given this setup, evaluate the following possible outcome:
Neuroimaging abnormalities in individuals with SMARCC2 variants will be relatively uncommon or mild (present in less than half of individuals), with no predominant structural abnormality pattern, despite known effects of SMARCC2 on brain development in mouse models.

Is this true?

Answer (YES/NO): NO